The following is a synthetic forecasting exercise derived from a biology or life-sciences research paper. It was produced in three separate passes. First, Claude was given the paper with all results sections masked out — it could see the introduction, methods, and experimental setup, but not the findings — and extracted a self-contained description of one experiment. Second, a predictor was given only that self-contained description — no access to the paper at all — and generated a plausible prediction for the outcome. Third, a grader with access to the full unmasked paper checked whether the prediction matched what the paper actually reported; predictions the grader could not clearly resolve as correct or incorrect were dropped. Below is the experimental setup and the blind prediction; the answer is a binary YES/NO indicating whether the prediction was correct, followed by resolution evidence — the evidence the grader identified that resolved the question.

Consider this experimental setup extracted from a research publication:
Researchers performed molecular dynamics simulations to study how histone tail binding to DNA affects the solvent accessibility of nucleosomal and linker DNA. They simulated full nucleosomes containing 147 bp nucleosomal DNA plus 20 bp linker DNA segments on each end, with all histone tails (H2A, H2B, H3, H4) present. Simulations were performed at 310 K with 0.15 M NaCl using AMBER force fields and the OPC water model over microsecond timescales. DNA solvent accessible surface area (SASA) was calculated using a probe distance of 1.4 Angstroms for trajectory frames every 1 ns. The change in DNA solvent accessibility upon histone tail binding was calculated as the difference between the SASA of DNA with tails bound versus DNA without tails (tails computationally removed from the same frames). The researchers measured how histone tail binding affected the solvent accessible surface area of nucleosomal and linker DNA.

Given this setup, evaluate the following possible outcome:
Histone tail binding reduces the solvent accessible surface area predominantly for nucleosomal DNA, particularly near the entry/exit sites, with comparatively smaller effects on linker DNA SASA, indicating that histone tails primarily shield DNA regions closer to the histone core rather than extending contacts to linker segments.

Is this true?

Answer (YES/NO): NO